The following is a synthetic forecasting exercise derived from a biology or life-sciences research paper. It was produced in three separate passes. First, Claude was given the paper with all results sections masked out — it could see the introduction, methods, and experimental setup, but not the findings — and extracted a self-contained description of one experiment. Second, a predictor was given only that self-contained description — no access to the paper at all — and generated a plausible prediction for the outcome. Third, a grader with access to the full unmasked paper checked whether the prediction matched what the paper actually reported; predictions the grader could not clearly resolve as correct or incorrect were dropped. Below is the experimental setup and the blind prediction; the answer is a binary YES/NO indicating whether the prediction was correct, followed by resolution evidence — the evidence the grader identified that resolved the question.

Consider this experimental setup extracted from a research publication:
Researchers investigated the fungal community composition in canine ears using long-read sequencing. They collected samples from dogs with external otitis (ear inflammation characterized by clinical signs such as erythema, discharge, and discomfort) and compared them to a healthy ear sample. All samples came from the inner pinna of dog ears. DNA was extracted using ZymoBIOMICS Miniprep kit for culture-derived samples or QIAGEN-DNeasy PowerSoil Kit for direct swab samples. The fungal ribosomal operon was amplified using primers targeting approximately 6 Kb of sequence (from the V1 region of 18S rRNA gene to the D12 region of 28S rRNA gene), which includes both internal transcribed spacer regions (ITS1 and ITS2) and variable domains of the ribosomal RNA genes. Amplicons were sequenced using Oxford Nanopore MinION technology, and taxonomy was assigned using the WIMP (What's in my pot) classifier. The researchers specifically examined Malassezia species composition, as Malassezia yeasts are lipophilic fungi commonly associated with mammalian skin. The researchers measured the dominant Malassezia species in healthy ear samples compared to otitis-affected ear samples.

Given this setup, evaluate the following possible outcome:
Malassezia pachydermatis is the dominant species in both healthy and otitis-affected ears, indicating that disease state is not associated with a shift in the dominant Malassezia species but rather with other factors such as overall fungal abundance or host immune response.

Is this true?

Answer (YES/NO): NO